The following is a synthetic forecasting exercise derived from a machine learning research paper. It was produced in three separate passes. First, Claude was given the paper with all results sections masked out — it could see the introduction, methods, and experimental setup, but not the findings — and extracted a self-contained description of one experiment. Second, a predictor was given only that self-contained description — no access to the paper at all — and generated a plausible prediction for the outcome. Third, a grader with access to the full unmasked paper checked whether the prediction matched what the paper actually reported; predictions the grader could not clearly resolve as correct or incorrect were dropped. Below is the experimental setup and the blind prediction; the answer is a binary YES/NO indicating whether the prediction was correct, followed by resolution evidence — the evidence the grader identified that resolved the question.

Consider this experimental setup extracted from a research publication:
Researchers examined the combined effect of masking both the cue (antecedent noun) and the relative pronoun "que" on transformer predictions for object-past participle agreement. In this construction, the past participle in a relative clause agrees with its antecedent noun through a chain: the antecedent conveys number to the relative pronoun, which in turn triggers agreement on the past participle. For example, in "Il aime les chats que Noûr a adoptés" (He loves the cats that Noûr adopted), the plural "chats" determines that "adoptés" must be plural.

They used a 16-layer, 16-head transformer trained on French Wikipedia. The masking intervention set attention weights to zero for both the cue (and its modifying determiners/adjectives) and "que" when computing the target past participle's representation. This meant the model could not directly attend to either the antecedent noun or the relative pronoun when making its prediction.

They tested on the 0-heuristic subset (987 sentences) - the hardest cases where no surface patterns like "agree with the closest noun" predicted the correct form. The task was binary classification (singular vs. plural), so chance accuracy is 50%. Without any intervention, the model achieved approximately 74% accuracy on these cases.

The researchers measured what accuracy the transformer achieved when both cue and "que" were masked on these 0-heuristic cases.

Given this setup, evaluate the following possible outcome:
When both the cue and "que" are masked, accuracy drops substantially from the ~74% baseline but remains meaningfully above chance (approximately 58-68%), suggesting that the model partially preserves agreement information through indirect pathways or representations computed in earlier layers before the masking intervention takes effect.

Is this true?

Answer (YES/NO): NO